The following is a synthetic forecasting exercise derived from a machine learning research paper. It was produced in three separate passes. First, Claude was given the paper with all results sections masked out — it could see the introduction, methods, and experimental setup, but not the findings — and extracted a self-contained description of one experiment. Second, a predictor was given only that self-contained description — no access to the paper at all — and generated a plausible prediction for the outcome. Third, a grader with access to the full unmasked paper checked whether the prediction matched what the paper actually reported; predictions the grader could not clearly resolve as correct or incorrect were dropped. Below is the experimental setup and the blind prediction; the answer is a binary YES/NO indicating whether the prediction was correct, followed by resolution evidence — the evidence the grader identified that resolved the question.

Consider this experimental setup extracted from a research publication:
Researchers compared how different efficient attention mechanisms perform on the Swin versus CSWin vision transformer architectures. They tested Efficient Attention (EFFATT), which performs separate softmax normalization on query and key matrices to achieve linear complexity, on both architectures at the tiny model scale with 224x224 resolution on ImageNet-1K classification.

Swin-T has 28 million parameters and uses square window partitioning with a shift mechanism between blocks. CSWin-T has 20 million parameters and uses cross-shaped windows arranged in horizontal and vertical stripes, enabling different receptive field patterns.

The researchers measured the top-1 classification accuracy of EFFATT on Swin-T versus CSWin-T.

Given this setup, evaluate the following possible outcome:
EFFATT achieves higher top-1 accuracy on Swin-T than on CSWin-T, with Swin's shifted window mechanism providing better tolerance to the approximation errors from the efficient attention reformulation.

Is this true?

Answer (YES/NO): NO